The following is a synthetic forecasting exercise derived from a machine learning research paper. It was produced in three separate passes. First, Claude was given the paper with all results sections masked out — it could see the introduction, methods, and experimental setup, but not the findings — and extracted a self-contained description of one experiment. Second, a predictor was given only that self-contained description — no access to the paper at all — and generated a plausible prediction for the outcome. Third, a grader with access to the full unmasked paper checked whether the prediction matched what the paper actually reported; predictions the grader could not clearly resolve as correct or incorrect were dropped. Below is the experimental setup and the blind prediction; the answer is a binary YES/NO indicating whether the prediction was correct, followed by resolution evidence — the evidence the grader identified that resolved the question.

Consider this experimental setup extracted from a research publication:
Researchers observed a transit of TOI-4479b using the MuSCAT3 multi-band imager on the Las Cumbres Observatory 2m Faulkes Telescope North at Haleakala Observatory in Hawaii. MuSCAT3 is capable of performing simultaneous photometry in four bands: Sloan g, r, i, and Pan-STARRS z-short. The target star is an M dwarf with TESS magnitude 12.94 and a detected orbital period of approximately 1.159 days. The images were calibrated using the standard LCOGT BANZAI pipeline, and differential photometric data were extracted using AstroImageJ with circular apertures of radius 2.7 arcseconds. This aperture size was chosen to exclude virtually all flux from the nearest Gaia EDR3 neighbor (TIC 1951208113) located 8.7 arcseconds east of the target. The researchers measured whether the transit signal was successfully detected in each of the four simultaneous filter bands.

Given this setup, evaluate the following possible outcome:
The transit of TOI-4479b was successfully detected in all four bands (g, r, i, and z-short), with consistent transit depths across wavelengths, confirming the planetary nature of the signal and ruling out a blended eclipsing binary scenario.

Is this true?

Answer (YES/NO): YES